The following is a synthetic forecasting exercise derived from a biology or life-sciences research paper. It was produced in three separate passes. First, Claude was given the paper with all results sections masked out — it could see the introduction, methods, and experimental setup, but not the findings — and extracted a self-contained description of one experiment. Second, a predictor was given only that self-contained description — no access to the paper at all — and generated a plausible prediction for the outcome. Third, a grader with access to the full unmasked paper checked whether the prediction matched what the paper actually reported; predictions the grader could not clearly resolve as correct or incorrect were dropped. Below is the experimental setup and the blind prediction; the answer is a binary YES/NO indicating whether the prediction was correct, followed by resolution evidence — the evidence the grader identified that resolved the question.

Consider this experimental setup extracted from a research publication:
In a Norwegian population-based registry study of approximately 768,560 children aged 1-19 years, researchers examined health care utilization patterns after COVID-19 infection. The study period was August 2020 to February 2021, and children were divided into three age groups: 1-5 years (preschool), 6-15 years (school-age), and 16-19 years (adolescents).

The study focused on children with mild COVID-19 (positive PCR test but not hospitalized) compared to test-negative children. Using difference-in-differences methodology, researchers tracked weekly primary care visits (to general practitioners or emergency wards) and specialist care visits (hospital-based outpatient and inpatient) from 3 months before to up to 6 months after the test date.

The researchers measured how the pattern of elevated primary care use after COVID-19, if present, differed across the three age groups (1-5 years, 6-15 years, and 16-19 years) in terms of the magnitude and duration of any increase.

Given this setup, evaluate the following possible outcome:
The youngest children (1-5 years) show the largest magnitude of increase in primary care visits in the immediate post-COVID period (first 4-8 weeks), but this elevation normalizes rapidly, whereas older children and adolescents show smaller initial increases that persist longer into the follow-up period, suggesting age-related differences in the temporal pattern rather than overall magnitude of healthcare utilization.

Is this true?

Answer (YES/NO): NO